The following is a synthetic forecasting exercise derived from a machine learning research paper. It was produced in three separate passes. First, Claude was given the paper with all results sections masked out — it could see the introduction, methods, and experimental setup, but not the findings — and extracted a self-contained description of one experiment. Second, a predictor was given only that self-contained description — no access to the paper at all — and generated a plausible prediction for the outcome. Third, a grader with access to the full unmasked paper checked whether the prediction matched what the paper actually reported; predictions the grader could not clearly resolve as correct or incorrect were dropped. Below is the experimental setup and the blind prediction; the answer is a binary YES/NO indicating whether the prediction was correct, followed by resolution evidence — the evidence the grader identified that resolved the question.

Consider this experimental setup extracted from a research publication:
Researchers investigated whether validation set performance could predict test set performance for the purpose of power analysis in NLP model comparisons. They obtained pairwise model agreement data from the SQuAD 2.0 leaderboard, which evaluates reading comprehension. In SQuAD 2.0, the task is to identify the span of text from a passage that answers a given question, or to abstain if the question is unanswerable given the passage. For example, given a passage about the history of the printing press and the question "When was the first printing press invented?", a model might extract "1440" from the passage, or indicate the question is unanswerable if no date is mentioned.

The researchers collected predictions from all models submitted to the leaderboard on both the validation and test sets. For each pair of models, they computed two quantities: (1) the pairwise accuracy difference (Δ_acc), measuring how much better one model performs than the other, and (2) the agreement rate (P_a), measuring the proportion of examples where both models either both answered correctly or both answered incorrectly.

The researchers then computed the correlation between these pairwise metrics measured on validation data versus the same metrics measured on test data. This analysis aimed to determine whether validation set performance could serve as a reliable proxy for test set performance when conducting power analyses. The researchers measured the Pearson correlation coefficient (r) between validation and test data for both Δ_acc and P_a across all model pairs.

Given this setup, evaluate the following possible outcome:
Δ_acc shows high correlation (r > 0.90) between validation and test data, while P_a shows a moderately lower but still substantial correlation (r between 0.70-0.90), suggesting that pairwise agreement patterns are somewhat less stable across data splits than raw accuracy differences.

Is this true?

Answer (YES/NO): NO